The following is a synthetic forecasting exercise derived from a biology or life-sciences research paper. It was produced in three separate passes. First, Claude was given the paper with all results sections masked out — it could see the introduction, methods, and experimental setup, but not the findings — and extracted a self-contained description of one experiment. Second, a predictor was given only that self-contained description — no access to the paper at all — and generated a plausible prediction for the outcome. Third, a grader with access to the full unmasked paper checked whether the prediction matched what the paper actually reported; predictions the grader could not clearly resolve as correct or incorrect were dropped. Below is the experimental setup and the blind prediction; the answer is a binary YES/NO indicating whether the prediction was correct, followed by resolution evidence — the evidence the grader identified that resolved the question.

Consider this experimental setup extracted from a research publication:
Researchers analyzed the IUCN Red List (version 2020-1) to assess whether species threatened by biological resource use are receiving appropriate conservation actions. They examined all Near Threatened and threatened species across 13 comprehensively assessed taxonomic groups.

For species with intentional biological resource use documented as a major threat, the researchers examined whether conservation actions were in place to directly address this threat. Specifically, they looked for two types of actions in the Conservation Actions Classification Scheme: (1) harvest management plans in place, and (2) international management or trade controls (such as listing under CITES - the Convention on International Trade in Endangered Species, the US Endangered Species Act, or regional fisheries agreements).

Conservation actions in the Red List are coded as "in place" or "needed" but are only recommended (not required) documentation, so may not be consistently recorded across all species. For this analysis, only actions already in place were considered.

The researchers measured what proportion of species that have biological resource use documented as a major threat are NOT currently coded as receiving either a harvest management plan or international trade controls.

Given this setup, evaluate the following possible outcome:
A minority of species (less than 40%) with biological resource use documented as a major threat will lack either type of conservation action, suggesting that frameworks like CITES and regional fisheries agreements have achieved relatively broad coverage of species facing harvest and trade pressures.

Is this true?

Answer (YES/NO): NO